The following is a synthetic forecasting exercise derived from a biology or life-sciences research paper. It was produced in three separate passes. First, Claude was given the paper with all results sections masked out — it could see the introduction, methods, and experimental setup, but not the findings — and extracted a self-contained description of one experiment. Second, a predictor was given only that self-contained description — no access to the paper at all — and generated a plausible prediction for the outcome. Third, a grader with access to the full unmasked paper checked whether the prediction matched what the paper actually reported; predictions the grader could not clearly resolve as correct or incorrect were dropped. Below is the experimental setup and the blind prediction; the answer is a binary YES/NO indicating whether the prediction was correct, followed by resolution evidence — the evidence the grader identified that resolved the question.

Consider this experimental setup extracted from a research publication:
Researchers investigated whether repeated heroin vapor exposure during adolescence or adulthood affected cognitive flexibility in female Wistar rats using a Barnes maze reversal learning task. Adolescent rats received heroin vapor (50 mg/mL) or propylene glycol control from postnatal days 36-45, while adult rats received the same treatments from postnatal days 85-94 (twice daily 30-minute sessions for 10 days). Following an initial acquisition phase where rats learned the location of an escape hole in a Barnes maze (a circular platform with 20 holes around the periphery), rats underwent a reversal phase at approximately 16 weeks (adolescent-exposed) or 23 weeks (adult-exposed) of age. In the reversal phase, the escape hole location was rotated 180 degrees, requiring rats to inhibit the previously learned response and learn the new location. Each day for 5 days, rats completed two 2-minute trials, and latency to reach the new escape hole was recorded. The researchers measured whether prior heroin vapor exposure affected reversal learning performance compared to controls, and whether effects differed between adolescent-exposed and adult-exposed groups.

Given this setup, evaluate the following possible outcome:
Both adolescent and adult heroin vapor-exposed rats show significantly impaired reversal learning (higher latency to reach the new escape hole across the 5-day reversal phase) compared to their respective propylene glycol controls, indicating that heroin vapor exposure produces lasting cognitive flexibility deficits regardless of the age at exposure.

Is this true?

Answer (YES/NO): NO